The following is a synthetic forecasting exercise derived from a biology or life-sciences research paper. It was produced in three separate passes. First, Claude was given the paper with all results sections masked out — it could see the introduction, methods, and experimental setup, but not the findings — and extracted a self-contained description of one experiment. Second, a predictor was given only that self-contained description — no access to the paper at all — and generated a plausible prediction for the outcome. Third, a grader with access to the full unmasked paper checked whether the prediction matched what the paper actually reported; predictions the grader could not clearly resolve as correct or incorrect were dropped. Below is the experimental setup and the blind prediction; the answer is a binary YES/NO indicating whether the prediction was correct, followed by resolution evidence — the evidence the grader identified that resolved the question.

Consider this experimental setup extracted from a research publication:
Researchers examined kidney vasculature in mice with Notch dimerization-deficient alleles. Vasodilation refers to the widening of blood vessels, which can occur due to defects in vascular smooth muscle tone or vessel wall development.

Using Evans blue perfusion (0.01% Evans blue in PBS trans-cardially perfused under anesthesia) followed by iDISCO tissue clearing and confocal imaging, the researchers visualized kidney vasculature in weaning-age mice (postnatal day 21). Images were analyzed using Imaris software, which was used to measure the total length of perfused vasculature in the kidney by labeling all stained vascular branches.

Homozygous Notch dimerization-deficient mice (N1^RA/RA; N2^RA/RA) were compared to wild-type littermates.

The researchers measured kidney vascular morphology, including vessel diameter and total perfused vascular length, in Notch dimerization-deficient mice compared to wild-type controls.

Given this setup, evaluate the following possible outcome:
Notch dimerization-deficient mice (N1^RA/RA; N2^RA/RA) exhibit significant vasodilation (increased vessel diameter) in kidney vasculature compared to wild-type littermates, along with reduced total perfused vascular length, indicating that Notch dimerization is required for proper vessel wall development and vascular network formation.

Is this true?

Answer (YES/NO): NO